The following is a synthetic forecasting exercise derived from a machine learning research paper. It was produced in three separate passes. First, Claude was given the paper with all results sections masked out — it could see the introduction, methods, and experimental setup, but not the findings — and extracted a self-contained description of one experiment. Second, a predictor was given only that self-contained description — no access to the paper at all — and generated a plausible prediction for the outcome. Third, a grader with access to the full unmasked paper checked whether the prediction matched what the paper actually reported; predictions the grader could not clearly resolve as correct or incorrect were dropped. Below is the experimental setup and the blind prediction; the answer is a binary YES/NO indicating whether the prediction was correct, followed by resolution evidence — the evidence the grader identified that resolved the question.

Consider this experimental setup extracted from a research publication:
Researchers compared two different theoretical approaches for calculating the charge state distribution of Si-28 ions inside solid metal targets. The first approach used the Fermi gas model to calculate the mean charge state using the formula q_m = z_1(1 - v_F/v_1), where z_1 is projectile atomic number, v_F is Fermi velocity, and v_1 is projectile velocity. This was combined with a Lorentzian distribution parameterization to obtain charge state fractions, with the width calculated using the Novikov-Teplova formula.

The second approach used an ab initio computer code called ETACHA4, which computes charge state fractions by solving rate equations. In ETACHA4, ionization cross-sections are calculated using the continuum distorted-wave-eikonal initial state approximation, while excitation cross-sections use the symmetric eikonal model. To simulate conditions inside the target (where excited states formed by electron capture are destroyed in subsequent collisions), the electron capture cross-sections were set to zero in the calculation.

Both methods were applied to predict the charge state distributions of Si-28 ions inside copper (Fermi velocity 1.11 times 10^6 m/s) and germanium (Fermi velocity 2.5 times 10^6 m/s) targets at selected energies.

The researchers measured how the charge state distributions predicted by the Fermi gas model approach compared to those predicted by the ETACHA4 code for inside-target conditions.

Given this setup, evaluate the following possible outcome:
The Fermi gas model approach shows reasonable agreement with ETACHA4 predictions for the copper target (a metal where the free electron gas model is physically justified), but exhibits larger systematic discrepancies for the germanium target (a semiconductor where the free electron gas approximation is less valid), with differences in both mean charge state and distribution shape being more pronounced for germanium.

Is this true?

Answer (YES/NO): NO